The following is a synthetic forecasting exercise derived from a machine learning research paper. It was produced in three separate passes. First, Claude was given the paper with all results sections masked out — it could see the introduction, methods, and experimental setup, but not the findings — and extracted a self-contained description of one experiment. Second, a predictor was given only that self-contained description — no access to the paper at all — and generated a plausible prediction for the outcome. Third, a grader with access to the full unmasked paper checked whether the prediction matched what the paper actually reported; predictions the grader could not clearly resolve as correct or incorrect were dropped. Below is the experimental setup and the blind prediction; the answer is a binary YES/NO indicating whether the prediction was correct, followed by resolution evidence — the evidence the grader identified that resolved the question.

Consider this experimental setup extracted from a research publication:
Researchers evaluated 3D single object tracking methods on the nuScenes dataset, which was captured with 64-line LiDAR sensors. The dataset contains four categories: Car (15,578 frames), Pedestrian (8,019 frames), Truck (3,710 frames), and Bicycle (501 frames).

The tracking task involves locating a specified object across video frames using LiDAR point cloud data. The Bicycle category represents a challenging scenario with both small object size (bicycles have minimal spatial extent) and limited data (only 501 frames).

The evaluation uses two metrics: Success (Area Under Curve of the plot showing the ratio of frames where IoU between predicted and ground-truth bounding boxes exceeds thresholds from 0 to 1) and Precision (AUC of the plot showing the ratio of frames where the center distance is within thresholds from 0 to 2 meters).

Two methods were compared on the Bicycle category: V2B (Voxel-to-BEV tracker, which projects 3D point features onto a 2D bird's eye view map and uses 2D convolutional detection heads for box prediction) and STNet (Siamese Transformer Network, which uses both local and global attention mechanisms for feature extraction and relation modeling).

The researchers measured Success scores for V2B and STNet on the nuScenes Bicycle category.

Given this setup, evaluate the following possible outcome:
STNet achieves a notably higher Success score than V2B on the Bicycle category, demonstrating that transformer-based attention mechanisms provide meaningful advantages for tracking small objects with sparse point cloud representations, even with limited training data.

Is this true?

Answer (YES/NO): NO